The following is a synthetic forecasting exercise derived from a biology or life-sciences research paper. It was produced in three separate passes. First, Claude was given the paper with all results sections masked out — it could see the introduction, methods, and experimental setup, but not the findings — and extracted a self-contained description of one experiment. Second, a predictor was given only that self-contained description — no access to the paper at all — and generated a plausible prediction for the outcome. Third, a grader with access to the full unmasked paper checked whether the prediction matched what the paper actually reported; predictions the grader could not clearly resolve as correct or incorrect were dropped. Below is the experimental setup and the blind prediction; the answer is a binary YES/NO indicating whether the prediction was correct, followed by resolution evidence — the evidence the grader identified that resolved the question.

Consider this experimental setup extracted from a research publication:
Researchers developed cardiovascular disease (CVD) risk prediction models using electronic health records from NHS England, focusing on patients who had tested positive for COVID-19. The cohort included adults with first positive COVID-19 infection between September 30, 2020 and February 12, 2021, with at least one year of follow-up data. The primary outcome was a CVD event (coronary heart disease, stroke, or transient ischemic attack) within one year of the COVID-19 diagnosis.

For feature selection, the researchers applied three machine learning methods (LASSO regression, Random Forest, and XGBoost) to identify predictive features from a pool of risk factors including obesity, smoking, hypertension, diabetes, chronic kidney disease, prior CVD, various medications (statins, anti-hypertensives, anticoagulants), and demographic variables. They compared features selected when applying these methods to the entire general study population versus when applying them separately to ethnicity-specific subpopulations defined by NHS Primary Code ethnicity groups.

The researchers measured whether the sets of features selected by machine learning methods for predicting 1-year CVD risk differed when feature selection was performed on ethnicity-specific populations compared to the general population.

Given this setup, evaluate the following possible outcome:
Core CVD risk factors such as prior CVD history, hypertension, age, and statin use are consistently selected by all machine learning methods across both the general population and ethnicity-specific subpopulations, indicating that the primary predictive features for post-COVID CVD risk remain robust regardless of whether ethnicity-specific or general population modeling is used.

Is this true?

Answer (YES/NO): NO